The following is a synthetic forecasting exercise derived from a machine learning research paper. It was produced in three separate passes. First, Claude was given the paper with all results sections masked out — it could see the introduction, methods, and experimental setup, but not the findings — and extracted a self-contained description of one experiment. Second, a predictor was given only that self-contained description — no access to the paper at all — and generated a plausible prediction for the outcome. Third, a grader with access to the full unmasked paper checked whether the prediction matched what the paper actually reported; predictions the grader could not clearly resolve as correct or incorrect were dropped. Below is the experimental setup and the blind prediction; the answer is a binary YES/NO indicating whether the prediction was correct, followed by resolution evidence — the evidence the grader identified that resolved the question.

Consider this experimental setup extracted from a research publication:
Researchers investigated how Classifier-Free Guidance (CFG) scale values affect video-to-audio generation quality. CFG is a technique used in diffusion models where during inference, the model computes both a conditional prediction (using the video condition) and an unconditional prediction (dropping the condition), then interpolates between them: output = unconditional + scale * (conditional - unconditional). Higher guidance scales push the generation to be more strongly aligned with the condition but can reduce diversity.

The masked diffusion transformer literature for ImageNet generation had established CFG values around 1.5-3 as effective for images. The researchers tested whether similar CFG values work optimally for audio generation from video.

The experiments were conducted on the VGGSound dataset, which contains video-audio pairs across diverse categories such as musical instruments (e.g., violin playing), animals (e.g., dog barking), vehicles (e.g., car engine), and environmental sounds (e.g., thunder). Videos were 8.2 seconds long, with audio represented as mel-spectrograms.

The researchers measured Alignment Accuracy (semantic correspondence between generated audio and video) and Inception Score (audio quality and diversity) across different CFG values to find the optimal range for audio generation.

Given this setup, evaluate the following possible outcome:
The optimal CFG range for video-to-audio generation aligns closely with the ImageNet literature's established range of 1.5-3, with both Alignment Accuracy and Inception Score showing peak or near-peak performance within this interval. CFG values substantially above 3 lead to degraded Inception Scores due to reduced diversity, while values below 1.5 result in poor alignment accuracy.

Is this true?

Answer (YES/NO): NO